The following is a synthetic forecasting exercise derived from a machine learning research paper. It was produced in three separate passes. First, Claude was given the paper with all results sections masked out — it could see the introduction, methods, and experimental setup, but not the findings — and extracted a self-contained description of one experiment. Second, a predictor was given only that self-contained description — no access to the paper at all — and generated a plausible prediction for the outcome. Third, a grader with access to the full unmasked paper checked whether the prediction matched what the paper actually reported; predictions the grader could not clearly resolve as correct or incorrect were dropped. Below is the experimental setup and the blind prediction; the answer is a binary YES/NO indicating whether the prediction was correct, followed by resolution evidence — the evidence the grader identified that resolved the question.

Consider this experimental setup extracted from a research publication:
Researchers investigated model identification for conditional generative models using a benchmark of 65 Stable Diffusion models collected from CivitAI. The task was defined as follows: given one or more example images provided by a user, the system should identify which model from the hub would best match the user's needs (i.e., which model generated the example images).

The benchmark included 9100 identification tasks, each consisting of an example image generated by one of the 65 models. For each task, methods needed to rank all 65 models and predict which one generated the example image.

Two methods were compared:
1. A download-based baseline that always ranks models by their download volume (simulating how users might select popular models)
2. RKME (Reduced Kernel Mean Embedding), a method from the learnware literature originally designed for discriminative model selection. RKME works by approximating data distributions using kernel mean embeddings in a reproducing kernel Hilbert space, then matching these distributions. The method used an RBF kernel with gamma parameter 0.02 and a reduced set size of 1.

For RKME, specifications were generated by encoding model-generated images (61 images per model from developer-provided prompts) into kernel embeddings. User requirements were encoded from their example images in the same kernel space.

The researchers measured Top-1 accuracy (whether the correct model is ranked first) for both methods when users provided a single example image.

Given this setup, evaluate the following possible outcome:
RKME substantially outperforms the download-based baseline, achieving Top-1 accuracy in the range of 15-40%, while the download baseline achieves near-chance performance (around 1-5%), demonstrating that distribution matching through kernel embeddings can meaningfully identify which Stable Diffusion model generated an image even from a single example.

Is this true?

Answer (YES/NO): NO